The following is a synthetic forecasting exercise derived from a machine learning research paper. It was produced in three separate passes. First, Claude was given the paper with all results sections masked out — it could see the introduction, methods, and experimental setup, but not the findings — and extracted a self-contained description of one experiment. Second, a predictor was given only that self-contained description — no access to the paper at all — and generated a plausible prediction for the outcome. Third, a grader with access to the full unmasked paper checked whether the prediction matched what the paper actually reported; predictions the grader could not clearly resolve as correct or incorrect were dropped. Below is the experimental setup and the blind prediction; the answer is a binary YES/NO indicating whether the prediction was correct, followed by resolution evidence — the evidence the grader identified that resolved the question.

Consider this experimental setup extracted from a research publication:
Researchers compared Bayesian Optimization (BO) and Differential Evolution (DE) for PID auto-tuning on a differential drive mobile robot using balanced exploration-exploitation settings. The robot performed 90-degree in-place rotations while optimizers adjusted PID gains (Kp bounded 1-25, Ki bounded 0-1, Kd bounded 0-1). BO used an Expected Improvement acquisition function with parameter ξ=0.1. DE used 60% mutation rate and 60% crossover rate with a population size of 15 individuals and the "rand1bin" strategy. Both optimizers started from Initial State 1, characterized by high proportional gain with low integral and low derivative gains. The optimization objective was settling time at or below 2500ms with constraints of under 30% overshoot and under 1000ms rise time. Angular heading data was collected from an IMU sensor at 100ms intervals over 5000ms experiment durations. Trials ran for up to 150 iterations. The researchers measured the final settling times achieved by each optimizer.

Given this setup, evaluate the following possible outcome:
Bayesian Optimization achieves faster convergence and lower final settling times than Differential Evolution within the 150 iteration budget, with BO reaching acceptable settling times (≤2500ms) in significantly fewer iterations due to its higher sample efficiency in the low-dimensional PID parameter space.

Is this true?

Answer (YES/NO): YES